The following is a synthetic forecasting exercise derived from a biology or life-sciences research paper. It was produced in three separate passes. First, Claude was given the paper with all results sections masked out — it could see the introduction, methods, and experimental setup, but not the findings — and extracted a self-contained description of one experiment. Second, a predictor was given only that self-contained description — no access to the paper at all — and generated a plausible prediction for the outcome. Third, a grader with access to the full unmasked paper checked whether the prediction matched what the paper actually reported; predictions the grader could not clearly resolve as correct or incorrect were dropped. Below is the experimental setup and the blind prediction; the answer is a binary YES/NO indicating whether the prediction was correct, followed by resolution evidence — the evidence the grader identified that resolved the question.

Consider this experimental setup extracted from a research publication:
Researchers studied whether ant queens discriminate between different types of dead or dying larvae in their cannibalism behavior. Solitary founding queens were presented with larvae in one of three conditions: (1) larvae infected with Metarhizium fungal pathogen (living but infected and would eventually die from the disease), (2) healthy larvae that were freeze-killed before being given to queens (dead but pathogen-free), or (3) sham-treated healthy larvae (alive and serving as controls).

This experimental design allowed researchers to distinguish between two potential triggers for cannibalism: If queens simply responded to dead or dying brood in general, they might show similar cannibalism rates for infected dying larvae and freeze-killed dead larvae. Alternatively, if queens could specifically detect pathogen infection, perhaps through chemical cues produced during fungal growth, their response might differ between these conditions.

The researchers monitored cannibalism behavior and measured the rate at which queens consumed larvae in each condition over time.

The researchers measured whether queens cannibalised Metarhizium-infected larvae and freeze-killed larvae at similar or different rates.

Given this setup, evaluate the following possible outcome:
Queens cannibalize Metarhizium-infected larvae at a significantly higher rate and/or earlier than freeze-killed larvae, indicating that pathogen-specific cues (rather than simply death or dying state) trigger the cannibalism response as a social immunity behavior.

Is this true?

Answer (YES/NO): YES